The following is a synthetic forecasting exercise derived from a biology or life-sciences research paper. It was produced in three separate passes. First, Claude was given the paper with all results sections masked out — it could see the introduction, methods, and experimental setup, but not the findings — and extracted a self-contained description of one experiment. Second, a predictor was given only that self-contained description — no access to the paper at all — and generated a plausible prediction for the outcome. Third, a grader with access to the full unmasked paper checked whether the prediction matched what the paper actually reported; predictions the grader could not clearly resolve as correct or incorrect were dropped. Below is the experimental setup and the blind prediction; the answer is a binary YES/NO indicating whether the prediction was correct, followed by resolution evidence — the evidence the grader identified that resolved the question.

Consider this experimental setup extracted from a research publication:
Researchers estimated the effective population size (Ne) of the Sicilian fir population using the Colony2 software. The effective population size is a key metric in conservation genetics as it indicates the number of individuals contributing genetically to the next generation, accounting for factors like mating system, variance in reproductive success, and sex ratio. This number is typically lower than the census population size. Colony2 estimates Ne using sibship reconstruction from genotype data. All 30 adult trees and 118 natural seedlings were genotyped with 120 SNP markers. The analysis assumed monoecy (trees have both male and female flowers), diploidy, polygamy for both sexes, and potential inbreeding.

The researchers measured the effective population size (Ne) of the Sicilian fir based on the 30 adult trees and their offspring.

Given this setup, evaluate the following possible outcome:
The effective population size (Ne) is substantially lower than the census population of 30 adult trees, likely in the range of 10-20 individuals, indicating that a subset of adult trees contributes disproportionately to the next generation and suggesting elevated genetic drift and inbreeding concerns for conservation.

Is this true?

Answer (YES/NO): NO